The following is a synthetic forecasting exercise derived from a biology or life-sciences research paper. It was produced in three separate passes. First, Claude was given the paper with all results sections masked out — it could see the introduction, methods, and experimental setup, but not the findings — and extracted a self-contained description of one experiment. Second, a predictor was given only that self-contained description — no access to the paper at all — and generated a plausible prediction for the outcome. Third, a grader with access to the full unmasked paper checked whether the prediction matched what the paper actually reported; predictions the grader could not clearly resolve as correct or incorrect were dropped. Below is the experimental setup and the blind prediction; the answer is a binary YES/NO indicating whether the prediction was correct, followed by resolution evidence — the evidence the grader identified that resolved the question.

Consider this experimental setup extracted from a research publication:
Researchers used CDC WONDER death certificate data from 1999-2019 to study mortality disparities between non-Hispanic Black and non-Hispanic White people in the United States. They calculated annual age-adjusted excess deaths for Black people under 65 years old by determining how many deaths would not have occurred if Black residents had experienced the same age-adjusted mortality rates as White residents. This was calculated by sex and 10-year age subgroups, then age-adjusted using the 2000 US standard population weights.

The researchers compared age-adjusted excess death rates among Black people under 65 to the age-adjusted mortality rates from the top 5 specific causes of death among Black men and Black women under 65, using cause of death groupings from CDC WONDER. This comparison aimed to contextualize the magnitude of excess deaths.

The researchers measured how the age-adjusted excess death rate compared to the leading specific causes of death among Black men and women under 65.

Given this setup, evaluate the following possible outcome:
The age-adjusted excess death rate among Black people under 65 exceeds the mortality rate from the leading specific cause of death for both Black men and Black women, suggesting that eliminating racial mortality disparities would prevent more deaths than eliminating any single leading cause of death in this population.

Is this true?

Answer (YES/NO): YES